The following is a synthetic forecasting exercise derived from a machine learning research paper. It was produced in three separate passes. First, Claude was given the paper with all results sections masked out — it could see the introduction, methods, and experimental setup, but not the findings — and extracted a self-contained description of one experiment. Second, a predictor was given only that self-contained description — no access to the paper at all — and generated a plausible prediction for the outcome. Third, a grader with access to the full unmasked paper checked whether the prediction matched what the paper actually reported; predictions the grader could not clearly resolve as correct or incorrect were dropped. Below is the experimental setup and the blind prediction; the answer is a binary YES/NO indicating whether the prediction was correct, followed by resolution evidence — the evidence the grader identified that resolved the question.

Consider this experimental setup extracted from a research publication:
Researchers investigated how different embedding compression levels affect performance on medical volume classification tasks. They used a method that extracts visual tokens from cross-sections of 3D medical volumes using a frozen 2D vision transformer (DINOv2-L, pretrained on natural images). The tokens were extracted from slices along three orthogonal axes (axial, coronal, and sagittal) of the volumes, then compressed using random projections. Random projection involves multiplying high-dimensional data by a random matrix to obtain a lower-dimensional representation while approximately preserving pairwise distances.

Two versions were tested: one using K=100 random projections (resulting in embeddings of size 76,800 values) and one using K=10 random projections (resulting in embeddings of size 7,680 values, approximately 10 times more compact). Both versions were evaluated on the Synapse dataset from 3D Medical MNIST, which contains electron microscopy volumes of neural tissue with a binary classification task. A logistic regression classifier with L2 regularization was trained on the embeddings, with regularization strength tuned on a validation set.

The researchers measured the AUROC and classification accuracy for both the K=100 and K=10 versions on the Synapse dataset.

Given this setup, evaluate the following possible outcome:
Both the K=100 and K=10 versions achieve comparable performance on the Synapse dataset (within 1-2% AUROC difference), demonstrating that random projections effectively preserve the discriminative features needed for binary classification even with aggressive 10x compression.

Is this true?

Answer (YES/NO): NO